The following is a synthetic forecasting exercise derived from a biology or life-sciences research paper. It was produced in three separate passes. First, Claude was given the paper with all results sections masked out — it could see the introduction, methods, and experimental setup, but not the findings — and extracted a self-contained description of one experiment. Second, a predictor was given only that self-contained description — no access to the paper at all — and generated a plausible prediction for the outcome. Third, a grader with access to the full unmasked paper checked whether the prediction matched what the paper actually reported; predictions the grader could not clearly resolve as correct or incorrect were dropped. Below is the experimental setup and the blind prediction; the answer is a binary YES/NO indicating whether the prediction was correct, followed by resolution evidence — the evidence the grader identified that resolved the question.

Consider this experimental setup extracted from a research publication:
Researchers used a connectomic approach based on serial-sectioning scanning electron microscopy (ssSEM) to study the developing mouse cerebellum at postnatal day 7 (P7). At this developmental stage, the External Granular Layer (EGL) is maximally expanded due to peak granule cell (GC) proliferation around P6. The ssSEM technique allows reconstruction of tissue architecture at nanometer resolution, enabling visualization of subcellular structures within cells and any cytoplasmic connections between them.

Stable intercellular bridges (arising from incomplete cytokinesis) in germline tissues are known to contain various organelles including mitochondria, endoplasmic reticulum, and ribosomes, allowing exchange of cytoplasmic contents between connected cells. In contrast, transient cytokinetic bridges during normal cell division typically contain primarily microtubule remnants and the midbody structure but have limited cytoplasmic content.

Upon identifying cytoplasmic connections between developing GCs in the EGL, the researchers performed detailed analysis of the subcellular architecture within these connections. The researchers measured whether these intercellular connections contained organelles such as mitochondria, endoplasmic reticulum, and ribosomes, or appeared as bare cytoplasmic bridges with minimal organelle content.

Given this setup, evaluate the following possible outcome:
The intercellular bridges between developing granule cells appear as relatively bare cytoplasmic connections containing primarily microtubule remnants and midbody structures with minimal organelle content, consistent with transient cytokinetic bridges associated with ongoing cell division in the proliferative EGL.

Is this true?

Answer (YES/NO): NO